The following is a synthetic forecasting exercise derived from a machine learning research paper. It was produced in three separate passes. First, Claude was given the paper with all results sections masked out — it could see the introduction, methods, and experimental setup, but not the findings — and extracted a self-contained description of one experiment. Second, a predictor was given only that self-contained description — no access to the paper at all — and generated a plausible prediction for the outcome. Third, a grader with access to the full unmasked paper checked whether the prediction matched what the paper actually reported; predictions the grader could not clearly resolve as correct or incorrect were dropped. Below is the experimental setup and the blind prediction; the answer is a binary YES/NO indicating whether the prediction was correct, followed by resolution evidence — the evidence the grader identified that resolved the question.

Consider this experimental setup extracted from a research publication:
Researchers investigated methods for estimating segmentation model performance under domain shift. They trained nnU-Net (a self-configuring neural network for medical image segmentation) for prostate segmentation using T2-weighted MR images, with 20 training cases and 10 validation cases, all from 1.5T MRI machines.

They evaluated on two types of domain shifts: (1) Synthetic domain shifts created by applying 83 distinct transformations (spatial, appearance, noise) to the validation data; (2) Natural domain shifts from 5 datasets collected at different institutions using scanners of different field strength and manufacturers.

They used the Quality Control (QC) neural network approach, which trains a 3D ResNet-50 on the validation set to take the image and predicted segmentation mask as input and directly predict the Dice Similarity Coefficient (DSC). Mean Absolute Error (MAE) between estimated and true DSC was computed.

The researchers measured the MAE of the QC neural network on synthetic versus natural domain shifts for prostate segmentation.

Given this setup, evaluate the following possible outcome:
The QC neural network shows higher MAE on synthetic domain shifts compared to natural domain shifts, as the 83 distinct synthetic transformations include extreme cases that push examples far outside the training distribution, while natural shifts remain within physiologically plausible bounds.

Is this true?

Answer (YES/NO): NO